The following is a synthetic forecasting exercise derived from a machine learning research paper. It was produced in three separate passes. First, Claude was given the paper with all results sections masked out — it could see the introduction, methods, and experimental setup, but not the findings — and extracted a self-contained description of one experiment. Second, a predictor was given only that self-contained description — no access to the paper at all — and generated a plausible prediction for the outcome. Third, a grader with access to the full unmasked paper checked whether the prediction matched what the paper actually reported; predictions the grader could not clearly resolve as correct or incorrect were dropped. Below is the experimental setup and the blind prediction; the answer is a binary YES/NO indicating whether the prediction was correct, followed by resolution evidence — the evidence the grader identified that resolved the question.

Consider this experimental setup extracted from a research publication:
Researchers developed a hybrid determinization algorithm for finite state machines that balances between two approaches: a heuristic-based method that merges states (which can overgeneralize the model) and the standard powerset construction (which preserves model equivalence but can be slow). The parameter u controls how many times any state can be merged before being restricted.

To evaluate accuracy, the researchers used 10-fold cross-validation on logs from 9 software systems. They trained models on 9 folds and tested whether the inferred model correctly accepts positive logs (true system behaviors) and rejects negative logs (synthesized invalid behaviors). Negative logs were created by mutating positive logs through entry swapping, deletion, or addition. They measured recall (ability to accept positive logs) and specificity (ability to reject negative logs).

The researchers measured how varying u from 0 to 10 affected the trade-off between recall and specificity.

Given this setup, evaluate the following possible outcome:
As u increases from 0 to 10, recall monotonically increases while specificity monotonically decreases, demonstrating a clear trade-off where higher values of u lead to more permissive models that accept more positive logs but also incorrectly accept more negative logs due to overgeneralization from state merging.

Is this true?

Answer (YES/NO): NO